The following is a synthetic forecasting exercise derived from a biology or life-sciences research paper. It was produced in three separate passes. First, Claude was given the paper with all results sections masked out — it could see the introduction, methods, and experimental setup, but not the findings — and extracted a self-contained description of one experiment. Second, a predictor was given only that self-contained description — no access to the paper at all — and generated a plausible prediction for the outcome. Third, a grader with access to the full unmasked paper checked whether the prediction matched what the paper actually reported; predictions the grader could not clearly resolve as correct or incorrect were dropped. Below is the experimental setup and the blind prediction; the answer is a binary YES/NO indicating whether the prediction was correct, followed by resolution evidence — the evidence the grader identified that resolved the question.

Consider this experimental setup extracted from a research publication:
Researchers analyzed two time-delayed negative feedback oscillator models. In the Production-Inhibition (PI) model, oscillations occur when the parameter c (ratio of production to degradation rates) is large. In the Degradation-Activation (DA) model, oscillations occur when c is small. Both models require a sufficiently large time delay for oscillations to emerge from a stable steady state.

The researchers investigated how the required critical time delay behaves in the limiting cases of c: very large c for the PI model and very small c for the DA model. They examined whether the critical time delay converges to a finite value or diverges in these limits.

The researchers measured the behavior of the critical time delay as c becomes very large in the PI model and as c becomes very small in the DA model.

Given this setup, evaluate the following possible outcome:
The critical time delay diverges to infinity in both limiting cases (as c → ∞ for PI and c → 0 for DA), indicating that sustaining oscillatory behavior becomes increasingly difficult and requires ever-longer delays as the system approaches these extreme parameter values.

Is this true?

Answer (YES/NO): NO